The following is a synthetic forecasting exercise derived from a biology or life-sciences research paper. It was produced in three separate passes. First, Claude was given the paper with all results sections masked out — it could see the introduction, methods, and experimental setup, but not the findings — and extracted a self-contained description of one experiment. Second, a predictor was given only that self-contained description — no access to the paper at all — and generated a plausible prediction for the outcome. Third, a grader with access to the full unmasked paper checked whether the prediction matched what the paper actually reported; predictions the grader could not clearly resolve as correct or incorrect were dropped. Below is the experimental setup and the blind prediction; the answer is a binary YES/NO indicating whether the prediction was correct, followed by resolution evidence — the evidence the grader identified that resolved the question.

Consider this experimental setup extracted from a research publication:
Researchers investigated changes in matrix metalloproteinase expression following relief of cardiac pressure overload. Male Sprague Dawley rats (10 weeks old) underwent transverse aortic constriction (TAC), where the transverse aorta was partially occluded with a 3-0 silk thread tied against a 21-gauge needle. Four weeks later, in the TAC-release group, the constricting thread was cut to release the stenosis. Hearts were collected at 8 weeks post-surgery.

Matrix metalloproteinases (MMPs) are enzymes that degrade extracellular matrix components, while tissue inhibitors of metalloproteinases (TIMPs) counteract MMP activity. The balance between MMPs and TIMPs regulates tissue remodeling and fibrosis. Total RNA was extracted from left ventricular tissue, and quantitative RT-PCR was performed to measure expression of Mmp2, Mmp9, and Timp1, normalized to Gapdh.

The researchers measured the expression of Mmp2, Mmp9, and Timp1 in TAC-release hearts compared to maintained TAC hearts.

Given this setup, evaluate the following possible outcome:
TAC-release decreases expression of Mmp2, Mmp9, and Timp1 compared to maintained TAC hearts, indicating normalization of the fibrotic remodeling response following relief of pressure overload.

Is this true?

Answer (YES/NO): YES